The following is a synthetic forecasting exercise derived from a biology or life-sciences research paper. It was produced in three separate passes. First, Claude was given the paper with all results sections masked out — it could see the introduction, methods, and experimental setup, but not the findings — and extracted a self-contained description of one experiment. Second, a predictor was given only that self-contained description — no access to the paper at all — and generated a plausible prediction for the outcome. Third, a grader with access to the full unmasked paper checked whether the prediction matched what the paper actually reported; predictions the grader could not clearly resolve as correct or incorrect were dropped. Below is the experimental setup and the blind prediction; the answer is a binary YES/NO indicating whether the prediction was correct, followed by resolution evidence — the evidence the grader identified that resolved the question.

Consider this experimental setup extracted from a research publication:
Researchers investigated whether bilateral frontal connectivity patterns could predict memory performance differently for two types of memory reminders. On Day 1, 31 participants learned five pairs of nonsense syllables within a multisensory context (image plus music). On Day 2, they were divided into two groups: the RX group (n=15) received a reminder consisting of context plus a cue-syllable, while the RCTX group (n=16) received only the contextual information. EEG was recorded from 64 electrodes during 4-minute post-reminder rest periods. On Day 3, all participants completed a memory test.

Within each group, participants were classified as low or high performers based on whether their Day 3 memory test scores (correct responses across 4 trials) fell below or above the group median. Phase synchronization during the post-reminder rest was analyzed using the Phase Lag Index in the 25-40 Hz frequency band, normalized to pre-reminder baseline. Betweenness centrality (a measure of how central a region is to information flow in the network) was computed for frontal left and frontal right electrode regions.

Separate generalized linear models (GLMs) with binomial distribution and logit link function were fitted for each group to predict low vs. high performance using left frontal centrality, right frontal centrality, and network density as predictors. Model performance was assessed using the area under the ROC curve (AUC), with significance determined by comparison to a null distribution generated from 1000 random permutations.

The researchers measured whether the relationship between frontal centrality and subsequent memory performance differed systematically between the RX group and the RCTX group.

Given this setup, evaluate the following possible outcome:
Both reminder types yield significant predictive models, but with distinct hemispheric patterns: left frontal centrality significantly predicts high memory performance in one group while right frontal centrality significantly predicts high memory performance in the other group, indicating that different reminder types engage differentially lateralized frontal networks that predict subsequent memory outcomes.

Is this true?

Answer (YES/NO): NO